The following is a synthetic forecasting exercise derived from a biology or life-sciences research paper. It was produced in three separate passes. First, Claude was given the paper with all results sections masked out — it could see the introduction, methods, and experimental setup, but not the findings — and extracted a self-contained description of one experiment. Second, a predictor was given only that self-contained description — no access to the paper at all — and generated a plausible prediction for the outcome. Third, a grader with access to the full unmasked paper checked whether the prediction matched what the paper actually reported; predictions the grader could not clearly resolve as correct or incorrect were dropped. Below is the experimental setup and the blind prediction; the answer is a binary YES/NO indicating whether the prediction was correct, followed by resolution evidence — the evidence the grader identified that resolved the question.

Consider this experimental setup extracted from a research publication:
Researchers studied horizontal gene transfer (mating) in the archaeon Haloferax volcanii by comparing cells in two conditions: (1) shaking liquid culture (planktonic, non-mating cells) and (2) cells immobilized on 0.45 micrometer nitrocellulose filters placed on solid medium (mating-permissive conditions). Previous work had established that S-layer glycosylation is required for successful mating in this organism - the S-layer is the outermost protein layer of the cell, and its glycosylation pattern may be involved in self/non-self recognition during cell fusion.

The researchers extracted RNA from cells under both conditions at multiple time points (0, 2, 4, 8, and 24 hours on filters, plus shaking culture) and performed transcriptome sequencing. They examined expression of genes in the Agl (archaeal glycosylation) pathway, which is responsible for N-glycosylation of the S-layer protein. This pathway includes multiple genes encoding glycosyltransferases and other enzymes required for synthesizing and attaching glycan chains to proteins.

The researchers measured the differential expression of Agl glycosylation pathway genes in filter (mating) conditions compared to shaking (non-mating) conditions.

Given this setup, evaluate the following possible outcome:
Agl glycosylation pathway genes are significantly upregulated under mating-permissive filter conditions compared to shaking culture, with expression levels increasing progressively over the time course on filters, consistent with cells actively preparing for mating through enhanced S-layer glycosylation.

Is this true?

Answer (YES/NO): NO